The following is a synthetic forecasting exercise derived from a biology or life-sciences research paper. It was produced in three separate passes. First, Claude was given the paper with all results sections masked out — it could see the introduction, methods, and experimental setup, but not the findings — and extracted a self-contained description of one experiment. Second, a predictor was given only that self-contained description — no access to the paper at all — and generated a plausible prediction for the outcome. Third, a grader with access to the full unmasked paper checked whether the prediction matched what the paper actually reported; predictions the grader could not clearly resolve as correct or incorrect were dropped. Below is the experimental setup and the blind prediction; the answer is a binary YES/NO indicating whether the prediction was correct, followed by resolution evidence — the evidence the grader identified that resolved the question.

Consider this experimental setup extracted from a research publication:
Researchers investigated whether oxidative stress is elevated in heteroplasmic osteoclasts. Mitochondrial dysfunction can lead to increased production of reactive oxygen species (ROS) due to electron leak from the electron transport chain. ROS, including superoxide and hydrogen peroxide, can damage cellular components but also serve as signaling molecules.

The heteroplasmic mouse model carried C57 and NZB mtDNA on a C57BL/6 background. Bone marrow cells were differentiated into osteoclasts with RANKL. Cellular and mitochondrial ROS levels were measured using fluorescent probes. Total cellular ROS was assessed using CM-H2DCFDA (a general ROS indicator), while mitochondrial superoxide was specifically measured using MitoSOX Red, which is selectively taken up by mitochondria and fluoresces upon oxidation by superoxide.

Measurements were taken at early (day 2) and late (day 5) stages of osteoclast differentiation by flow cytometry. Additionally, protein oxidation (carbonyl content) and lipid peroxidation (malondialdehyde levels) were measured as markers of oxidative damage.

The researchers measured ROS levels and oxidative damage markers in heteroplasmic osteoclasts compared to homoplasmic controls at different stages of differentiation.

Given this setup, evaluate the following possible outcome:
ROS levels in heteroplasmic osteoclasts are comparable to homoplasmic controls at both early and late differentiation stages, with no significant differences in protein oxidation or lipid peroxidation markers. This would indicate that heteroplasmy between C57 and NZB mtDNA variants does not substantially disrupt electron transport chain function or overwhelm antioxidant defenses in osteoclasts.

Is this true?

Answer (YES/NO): NO